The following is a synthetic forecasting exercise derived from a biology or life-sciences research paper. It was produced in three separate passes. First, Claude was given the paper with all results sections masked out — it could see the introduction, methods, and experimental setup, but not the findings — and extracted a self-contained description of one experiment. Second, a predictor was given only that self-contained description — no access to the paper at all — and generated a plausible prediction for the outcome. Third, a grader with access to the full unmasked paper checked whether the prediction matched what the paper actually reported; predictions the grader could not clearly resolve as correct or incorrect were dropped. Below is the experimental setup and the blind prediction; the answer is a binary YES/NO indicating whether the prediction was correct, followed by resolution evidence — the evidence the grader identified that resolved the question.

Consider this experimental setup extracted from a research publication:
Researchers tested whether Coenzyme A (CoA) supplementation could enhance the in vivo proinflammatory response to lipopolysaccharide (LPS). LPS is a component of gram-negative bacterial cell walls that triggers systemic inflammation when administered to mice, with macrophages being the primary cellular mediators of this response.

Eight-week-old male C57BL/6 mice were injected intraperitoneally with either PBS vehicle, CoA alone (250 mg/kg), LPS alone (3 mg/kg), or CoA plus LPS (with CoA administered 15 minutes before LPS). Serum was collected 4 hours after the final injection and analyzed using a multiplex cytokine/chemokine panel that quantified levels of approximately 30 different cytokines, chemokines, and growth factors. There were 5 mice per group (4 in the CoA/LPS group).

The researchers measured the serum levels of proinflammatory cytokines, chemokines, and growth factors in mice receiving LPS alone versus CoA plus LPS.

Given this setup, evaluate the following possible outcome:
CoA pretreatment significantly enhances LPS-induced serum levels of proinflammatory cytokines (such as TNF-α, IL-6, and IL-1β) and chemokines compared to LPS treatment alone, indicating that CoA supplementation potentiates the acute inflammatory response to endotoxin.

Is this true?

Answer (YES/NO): YES